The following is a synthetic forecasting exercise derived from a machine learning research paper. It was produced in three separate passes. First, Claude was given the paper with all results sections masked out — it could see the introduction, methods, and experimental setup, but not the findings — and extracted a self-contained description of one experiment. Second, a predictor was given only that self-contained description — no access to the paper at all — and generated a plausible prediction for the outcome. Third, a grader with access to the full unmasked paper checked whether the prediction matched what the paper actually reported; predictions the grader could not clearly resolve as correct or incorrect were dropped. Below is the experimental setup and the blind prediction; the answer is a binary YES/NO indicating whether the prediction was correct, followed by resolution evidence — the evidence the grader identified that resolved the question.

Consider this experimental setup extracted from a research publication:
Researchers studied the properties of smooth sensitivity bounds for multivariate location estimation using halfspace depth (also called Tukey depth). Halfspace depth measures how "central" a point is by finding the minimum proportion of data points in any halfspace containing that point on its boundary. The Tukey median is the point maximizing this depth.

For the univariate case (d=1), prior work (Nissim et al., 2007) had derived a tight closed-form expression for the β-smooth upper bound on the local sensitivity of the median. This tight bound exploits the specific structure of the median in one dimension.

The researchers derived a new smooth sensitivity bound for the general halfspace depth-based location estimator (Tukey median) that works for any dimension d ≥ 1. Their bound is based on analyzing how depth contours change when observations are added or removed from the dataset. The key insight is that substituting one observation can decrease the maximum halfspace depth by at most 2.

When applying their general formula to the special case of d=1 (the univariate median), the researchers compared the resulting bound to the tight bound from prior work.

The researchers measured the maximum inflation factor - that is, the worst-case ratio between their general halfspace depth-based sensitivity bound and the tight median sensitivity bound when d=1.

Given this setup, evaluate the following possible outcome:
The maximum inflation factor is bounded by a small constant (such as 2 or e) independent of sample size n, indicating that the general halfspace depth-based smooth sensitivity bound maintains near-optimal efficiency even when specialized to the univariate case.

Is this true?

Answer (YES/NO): YES